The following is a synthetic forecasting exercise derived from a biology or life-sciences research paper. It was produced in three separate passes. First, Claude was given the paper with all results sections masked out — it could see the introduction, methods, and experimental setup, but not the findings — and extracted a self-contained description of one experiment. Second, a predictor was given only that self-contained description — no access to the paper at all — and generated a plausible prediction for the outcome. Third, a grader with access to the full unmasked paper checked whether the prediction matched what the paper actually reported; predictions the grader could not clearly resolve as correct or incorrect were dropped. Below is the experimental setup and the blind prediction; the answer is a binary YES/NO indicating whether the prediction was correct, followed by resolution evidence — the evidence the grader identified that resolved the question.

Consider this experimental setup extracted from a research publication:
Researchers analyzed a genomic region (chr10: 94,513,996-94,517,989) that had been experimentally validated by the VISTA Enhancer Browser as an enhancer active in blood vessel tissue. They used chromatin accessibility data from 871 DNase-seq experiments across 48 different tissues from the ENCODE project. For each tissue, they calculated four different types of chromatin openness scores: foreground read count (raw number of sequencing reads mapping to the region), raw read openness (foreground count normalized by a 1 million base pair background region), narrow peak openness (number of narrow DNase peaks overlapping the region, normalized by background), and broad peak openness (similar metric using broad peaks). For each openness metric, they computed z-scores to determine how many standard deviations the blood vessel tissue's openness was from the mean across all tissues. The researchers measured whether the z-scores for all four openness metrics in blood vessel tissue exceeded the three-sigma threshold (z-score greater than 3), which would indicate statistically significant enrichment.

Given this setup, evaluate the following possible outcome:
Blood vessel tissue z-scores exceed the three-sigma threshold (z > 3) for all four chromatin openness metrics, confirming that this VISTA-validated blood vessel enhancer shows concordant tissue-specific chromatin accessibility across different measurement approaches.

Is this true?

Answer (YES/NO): YES